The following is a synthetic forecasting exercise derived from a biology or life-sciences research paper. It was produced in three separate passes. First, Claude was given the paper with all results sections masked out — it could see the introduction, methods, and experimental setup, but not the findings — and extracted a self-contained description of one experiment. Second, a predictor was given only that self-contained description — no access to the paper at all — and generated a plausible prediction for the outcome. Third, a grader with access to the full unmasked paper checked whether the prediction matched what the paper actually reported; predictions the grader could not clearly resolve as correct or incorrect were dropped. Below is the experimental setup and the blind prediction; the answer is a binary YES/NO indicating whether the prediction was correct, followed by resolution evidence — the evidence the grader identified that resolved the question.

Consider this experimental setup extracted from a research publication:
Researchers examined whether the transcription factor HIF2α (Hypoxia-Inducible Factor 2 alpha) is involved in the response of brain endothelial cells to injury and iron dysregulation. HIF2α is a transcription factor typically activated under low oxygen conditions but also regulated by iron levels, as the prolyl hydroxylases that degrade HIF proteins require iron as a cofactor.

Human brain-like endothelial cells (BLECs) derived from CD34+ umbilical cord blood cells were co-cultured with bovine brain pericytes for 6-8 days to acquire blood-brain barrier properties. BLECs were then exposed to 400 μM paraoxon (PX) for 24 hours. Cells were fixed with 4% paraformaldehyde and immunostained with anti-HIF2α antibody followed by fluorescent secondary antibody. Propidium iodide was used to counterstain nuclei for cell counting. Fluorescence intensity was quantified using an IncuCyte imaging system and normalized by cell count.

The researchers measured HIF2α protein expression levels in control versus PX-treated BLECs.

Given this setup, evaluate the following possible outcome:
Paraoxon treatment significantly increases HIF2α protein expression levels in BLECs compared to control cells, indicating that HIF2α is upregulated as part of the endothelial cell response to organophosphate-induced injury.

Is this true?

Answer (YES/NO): NO